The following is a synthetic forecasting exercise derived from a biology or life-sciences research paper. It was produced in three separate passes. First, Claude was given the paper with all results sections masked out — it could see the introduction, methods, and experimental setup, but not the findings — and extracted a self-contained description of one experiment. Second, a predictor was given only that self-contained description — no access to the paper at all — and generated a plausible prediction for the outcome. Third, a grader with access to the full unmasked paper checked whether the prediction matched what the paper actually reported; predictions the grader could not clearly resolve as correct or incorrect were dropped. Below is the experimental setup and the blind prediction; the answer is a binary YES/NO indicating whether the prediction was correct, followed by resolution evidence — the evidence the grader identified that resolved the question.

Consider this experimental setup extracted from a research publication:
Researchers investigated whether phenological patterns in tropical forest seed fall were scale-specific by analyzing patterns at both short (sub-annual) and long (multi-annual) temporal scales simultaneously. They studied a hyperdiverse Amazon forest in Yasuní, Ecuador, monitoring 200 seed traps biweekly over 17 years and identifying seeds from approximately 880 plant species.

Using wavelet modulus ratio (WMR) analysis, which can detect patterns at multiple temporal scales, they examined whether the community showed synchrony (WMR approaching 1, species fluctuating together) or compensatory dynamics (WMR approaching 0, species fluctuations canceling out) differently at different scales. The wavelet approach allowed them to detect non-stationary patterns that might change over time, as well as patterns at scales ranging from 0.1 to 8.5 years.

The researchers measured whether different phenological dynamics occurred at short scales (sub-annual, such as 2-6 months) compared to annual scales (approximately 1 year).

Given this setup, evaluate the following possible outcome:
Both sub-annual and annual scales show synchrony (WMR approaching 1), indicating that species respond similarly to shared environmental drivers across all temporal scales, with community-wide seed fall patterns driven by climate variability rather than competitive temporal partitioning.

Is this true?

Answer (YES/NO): NO